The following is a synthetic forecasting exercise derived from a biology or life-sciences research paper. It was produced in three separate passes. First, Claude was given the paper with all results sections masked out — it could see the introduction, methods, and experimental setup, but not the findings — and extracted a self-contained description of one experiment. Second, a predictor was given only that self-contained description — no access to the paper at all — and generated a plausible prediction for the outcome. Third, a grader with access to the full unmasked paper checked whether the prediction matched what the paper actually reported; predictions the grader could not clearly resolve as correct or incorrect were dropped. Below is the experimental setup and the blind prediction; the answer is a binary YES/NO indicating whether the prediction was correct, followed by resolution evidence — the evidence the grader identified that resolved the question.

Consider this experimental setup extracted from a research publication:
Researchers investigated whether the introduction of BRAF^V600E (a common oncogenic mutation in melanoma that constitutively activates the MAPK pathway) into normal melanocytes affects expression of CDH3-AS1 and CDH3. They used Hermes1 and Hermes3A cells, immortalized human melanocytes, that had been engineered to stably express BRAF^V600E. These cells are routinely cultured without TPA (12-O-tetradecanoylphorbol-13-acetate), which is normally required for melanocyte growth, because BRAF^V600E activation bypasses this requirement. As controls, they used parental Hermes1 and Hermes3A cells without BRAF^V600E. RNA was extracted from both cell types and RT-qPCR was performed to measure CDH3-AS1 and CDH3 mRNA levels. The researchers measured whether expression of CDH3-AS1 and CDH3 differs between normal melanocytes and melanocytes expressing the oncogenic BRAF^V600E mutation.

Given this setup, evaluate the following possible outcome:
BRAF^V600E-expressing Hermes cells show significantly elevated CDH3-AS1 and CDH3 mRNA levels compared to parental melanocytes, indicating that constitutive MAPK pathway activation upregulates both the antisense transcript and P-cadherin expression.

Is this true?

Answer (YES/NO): NO